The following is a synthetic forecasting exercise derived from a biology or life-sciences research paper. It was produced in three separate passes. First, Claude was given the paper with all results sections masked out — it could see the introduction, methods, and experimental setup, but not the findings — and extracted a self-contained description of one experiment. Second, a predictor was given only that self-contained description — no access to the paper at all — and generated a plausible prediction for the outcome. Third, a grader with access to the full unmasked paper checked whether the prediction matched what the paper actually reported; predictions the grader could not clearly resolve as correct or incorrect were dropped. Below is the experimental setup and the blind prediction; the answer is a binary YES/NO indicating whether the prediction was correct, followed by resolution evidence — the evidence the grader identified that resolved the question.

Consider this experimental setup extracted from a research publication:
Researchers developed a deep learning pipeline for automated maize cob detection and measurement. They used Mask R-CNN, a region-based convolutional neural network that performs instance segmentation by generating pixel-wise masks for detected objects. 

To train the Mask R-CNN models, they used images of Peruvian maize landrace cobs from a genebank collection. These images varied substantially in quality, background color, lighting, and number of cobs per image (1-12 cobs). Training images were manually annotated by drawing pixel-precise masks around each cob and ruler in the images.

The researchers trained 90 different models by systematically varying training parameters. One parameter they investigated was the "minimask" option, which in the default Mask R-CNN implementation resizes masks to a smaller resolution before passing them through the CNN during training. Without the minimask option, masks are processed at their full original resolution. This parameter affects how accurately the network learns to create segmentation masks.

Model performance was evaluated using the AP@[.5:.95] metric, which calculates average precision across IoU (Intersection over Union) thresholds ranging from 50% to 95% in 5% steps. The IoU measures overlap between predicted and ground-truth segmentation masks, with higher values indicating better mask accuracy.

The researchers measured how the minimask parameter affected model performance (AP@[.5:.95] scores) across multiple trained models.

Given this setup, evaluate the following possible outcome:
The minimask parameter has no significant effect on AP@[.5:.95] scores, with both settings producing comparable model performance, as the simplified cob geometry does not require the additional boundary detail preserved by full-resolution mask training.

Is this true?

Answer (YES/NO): NO